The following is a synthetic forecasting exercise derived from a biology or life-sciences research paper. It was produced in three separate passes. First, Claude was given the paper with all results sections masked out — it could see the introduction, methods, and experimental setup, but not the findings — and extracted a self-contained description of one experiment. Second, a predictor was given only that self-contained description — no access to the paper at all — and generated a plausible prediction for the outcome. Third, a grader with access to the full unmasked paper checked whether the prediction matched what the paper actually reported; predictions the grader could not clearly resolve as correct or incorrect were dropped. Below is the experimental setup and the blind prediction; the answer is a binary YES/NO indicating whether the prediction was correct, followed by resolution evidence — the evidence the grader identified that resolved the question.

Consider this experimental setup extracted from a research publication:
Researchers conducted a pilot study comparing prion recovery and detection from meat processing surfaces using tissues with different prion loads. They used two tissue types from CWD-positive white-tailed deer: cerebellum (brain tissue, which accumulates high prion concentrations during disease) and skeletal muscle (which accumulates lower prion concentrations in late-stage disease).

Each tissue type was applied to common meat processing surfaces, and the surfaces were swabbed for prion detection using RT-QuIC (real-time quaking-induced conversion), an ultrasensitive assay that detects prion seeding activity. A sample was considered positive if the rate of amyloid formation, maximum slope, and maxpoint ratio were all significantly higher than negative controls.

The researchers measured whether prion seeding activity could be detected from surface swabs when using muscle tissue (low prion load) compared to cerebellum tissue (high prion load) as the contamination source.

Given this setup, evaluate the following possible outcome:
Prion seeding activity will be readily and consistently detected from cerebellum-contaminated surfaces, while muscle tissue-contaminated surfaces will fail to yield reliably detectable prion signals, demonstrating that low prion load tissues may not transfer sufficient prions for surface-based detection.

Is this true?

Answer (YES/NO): NO